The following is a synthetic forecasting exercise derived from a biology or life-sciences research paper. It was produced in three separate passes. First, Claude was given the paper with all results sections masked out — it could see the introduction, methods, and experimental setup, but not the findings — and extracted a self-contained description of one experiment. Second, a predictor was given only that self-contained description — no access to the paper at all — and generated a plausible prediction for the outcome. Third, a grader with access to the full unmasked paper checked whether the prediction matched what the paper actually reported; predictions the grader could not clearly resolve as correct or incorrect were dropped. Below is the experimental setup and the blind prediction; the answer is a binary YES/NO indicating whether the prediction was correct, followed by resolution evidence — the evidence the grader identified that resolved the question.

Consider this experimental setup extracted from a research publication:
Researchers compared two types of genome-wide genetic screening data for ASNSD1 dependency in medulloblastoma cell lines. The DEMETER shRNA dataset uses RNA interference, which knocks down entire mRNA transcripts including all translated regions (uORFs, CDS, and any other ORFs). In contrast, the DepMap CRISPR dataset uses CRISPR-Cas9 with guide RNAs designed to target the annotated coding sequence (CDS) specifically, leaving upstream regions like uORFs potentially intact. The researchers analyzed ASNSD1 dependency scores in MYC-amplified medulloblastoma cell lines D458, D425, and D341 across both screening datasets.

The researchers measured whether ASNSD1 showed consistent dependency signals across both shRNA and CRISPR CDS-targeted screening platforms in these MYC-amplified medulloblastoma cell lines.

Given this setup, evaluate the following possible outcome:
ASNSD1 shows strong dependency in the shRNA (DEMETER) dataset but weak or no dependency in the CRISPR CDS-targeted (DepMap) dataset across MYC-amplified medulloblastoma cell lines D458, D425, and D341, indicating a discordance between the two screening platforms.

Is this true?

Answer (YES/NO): YES